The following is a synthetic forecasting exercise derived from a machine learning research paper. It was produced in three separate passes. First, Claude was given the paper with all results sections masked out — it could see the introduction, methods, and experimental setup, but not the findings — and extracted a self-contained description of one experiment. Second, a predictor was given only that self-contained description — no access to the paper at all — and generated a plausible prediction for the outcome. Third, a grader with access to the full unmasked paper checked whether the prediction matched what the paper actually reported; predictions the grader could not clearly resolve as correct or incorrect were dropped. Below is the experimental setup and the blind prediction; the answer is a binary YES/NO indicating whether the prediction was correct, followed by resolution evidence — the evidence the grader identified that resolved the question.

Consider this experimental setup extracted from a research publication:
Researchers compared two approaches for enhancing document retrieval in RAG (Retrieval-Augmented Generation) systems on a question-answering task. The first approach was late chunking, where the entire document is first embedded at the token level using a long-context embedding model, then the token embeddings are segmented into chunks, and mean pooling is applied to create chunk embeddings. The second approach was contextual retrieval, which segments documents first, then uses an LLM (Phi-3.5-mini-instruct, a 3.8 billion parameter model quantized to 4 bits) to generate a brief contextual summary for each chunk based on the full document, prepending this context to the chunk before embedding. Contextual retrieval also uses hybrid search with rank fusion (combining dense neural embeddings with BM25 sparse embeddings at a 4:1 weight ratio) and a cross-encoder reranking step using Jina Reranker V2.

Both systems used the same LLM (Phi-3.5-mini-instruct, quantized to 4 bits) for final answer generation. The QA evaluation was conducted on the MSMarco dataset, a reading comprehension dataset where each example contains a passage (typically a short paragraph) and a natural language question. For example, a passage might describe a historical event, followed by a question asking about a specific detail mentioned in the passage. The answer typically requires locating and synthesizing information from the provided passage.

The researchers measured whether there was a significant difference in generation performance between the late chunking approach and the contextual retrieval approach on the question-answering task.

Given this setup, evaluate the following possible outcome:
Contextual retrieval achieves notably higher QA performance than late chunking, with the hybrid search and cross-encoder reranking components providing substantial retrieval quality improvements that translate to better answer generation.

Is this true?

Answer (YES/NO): NO